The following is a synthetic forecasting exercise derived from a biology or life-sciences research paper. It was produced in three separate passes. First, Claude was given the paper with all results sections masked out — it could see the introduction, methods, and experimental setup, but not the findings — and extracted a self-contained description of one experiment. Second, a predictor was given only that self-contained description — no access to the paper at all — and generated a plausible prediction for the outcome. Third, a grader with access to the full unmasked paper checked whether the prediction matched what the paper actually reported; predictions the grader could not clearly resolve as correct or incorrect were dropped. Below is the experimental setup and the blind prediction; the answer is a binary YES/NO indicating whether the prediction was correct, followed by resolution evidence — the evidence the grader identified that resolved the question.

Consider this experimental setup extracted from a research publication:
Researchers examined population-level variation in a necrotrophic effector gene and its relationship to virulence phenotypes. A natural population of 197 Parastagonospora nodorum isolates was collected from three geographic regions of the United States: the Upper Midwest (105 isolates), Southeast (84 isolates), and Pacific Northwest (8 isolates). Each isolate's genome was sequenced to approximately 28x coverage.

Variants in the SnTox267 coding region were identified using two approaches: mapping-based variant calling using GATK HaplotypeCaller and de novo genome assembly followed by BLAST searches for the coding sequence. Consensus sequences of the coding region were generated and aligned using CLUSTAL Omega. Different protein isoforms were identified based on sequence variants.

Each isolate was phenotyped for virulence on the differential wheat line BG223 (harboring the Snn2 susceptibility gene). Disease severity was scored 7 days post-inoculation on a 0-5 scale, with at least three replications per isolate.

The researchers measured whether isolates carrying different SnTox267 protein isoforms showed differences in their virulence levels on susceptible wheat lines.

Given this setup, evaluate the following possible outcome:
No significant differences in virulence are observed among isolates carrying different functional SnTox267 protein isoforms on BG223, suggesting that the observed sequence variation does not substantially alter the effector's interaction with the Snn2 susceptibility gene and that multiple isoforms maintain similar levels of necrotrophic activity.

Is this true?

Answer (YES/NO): NO